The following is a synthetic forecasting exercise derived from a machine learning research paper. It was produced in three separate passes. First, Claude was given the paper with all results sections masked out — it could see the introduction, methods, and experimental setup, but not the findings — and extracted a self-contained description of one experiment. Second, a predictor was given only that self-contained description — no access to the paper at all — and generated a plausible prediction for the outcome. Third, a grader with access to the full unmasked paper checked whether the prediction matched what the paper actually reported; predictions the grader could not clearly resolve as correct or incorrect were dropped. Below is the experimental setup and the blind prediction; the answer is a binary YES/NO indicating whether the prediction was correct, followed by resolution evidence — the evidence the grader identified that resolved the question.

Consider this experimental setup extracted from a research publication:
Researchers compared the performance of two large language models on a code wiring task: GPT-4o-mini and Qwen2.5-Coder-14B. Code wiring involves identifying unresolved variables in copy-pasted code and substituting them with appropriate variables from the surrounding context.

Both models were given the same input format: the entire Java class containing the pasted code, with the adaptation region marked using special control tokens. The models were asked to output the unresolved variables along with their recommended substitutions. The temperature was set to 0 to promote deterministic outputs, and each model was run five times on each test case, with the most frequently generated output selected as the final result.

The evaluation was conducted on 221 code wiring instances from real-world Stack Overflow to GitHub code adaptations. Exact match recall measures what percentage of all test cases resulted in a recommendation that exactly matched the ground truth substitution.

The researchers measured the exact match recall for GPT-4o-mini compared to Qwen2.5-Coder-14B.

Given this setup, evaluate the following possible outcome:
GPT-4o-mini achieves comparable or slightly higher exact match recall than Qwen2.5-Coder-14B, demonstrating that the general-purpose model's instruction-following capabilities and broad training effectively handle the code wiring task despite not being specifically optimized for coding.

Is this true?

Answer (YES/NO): NO